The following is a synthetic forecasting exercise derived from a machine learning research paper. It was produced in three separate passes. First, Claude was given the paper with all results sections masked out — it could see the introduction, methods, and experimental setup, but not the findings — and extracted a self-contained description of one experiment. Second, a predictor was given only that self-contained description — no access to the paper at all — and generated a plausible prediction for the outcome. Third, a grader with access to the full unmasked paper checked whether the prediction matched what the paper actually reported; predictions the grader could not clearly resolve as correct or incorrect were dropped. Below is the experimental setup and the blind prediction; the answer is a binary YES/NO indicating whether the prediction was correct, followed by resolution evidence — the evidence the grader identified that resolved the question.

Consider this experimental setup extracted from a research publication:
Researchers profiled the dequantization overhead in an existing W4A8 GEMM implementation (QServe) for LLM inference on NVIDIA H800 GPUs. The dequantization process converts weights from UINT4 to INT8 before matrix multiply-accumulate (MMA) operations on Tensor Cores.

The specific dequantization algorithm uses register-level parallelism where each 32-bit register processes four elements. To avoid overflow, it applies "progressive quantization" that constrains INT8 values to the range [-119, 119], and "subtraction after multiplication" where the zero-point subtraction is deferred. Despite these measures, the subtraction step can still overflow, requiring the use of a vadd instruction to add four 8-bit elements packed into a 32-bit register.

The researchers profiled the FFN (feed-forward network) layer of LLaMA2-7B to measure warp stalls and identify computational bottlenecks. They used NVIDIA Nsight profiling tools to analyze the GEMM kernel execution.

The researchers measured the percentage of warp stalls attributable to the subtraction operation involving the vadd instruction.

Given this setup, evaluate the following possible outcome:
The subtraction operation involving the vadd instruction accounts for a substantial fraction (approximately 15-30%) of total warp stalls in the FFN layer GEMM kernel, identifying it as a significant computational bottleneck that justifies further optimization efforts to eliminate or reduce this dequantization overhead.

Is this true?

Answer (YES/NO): YES